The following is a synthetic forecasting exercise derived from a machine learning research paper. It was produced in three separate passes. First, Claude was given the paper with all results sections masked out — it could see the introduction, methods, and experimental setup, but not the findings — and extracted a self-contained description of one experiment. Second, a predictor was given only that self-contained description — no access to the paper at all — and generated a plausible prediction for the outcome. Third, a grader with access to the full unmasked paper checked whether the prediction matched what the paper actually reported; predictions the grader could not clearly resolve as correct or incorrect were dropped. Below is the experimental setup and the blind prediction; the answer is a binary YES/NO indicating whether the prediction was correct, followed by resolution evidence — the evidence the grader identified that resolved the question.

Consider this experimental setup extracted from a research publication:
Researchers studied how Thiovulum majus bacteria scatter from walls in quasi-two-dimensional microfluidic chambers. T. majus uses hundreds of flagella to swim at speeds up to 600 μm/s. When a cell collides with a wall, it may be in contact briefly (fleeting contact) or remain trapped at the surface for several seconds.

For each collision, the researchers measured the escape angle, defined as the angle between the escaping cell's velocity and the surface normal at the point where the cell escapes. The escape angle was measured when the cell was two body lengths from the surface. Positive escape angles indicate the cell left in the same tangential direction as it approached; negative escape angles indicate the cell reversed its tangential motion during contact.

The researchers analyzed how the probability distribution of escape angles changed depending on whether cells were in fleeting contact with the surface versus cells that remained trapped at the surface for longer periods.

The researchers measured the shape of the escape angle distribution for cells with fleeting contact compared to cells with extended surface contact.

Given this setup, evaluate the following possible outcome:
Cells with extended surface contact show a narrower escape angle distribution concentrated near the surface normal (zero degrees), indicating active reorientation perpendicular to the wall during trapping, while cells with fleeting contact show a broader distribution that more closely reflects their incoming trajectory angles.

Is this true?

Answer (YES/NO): NO